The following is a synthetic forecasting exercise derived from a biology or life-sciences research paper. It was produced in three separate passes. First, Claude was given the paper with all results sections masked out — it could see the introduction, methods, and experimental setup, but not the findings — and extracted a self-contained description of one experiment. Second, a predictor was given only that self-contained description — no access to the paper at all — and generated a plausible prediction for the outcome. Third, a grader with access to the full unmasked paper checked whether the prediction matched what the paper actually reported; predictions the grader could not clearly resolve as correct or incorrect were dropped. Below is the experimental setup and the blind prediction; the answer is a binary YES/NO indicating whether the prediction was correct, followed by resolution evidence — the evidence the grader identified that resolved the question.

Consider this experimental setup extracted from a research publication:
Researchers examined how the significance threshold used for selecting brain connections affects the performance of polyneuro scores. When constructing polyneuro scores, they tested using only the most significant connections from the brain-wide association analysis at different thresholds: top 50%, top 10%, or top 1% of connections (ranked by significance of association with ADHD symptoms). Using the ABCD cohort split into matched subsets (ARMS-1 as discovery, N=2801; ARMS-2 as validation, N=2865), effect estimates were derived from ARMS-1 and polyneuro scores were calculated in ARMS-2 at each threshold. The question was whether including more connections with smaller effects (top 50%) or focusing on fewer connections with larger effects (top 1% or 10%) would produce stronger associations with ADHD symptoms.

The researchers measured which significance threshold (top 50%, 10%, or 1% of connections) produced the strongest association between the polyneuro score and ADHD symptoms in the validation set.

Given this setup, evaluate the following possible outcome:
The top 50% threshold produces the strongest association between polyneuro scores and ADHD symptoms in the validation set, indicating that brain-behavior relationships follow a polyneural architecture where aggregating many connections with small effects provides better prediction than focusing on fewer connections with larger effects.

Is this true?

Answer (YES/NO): NO